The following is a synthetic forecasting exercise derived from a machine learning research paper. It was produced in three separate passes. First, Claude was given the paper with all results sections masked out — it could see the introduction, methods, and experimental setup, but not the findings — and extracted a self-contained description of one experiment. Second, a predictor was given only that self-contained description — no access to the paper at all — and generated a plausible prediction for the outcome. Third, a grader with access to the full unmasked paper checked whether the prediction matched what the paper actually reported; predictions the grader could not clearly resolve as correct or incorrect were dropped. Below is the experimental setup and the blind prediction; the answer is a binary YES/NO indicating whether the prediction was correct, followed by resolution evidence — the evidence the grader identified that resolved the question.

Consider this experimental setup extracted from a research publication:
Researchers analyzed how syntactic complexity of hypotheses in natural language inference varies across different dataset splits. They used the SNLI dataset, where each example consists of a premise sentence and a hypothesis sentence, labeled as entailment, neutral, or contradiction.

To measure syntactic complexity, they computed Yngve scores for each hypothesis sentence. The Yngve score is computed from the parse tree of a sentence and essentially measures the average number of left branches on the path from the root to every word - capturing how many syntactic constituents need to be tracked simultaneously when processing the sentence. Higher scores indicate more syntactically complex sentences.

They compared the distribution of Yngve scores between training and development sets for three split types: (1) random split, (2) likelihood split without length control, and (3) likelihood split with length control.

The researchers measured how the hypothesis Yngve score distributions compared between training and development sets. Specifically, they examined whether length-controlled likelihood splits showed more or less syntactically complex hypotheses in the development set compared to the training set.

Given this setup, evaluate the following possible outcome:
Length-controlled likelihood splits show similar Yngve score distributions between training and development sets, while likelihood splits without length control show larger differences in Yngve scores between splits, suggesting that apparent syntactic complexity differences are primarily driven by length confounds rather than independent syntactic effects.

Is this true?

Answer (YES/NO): NO